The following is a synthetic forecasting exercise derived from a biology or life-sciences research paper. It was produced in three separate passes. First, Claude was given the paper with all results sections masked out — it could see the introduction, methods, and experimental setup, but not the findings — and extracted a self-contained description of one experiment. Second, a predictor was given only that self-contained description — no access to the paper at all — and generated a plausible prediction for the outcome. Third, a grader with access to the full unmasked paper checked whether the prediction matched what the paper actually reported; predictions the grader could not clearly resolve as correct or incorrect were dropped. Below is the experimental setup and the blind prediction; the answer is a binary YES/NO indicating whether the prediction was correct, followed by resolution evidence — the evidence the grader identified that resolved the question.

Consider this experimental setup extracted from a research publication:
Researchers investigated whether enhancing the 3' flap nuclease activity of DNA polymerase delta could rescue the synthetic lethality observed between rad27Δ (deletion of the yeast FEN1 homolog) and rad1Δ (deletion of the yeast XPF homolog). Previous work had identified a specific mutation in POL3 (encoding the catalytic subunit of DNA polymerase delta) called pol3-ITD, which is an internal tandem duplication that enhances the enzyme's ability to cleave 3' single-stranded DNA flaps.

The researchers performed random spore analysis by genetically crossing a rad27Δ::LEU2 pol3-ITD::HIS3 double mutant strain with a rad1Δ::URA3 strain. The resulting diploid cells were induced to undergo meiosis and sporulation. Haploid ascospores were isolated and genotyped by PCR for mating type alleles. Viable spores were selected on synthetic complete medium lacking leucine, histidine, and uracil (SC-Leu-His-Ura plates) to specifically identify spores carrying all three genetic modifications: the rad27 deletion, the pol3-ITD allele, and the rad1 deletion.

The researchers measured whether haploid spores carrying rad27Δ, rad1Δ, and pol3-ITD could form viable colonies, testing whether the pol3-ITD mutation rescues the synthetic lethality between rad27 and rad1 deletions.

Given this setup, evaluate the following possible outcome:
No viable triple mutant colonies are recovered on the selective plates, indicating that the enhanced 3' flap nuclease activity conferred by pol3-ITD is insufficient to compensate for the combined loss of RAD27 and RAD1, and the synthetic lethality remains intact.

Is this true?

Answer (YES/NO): NO